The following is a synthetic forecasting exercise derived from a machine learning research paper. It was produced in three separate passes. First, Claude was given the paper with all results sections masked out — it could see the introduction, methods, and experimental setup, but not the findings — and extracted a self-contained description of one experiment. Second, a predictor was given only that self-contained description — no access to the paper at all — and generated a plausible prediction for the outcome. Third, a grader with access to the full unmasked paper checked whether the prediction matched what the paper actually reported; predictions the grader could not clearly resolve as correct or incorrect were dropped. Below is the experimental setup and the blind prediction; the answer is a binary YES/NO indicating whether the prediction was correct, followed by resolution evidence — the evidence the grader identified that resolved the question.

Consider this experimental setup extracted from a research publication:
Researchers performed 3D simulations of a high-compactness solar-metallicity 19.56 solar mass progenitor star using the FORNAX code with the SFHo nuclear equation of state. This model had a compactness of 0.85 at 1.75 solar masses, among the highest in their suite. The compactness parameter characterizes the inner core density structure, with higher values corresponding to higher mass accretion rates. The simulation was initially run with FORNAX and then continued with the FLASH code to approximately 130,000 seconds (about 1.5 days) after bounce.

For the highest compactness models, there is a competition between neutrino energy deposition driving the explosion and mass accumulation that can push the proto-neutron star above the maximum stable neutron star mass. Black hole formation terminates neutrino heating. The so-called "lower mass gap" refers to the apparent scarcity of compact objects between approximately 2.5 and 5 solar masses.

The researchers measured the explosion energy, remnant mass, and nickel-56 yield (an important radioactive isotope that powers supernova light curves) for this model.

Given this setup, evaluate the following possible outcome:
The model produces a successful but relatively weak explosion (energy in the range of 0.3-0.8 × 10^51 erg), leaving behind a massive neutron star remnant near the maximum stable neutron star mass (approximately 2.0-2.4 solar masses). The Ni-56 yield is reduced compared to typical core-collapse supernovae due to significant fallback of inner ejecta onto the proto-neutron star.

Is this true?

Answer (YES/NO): NO